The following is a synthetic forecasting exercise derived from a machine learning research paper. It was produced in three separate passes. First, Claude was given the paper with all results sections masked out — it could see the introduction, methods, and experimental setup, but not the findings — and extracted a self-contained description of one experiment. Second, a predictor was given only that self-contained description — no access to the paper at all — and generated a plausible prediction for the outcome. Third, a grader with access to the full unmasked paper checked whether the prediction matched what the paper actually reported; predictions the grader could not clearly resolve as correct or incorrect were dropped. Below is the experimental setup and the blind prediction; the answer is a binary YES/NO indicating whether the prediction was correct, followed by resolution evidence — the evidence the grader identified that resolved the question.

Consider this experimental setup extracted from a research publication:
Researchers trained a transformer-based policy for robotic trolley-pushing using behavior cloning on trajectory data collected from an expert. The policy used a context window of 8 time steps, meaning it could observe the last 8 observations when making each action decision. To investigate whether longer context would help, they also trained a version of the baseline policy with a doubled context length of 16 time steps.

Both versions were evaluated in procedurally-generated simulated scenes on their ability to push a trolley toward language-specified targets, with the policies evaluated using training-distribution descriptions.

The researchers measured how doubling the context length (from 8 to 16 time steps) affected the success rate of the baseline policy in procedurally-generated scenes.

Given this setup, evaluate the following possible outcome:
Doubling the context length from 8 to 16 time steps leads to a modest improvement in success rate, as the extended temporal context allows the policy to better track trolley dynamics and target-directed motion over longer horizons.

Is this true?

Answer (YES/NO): NO